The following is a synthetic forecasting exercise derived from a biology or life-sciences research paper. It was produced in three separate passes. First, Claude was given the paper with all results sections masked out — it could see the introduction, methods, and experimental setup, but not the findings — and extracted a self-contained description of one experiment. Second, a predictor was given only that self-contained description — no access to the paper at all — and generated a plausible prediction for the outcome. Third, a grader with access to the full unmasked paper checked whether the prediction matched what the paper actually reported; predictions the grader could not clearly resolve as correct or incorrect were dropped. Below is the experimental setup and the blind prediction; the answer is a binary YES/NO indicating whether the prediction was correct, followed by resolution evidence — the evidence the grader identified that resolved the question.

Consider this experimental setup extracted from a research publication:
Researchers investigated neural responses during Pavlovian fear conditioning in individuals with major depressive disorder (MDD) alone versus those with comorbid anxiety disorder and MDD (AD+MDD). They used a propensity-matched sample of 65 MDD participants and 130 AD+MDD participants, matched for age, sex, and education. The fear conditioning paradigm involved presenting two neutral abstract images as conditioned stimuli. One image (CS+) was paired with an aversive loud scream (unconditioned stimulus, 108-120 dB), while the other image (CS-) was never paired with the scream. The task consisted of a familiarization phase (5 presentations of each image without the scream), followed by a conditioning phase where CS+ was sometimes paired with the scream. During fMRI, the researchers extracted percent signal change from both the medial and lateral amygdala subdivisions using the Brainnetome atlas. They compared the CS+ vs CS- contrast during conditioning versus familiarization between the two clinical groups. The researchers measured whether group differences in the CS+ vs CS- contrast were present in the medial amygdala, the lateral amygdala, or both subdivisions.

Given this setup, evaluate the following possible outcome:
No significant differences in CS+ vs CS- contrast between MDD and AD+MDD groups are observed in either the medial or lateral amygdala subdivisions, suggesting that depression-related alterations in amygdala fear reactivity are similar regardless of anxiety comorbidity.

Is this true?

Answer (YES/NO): NO